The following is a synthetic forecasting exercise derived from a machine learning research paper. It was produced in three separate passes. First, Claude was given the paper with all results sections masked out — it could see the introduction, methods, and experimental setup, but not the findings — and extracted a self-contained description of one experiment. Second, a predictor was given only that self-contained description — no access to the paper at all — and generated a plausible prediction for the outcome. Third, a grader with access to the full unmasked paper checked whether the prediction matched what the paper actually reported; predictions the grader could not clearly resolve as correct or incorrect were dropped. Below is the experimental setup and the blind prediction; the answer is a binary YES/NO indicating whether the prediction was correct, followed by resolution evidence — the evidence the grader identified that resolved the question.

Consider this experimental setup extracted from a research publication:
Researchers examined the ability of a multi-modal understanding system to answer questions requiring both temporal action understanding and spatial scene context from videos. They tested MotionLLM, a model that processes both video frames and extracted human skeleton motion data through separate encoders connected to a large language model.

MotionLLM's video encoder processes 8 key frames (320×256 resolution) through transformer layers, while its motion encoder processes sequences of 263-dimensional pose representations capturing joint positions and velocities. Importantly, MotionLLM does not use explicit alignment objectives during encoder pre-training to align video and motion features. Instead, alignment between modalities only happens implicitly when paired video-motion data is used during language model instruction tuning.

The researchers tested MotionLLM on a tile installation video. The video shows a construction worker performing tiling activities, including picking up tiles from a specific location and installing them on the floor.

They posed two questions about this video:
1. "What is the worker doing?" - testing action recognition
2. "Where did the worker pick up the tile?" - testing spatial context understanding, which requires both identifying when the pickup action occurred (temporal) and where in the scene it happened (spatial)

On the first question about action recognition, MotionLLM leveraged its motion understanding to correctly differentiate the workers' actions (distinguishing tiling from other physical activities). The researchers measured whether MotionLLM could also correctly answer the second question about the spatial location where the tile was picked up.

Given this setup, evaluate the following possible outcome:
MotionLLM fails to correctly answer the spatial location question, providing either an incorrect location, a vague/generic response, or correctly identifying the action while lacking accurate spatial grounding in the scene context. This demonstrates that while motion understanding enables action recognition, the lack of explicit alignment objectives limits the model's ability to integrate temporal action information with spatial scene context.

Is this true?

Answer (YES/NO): YES